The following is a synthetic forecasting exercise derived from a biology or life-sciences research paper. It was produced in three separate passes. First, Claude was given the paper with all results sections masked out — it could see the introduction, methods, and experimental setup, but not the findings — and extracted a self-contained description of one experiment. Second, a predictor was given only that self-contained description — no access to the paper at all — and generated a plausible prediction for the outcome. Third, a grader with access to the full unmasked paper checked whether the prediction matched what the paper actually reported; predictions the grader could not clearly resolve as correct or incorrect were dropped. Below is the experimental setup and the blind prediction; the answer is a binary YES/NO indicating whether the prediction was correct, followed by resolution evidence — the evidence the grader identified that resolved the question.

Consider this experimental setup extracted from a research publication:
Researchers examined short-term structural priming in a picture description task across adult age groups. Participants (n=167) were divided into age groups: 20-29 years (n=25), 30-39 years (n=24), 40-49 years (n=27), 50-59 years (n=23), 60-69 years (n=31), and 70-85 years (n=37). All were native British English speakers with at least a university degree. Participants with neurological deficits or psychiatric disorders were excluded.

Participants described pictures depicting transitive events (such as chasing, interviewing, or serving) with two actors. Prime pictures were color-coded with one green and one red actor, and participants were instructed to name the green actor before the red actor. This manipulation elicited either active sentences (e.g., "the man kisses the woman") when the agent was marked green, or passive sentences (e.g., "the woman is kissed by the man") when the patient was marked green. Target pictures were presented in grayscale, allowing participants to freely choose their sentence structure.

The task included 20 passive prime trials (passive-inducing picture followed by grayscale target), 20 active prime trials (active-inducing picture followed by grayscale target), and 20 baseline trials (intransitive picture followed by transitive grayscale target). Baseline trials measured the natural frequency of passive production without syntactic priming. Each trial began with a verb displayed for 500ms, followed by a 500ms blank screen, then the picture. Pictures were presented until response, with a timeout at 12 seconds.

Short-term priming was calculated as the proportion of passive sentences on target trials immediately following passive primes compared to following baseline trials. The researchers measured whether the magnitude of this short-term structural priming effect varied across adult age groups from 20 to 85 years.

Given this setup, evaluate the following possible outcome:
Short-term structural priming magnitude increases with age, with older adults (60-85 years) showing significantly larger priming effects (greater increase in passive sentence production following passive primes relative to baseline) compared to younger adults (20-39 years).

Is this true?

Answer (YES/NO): NO